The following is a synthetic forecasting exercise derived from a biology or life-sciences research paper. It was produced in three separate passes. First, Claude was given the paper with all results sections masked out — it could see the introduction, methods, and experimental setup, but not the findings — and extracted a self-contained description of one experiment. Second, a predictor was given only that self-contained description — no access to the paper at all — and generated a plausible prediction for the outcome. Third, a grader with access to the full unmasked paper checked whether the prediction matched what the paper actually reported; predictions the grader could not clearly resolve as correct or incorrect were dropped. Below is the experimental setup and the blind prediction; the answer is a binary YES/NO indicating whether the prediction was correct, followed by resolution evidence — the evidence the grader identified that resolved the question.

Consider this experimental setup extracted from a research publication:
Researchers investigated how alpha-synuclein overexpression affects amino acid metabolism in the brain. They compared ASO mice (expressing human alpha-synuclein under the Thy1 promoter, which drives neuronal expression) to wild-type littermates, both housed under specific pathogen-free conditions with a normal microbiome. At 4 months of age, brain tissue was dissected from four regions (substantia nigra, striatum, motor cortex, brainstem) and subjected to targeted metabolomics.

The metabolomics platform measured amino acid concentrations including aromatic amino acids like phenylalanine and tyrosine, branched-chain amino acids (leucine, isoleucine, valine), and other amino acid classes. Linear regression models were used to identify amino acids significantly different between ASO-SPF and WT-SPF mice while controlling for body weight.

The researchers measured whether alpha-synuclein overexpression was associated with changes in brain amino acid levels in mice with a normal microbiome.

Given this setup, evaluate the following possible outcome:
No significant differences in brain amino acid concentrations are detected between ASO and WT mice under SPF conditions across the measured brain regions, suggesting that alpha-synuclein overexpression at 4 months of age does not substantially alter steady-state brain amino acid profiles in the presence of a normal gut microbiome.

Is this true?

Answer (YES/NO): NO